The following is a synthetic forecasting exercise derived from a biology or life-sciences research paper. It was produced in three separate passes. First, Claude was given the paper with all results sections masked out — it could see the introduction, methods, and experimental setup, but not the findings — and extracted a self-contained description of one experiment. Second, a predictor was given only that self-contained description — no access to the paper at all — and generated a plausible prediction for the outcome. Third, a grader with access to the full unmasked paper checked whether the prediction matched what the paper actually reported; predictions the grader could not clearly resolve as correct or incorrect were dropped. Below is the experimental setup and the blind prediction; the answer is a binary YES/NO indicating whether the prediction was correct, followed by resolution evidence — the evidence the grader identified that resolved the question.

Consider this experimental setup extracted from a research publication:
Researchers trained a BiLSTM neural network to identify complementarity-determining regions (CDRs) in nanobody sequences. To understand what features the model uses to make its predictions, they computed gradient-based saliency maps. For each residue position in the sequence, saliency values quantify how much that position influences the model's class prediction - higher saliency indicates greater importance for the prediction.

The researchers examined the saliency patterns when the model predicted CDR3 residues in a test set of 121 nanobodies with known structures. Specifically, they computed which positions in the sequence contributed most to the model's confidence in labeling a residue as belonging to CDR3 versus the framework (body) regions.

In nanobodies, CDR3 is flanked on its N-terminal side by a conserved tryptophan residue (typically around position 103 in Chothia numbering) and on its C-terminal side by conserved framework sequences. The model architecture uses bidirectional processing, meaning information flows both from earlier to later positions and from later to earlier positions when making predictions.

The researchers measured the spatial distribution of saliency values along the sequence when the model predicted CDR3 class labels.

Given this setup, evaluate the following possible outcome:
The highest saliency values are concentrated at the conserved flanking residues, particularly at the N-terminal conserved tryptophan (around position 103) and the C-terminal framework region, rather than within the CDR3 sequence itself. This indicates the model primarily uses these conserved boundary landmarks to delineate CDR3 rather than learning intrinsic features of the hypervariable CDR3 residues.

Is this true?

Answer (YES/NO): NO